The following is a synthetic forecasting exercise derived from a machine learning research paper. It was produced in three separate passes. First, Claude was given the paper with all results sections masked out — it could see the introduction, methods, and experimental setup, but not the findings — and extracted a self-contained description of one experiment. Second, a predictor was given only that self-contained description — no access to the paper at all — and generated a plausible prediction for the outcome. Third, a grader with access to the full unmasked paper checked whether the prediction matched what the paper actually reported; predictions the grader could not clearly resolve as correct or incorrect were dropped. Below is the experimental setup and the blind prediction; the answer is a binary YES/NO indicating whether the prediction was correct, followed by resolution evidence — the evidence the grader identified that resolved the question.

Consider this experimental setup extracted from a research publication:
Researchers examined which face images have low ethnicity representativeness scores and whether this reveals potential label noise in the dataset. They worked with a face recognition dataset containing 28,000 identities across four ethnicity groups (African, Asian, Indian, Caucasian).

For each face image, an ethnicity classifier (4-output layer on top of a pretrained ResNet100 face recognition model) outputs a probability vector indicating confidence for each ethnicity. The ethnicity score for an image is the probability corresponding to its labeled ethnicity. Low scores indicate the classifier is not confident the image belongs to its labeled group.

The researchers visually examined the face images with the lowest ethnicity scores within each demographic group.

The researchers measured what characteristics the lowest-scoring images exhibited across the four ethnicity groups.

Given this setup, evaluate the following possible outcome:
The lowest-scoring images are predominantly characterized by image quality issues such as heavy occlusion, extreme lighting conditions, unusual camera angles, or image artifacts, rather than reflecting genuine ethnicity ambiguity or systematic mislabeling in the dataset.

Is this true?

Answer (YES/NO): NO